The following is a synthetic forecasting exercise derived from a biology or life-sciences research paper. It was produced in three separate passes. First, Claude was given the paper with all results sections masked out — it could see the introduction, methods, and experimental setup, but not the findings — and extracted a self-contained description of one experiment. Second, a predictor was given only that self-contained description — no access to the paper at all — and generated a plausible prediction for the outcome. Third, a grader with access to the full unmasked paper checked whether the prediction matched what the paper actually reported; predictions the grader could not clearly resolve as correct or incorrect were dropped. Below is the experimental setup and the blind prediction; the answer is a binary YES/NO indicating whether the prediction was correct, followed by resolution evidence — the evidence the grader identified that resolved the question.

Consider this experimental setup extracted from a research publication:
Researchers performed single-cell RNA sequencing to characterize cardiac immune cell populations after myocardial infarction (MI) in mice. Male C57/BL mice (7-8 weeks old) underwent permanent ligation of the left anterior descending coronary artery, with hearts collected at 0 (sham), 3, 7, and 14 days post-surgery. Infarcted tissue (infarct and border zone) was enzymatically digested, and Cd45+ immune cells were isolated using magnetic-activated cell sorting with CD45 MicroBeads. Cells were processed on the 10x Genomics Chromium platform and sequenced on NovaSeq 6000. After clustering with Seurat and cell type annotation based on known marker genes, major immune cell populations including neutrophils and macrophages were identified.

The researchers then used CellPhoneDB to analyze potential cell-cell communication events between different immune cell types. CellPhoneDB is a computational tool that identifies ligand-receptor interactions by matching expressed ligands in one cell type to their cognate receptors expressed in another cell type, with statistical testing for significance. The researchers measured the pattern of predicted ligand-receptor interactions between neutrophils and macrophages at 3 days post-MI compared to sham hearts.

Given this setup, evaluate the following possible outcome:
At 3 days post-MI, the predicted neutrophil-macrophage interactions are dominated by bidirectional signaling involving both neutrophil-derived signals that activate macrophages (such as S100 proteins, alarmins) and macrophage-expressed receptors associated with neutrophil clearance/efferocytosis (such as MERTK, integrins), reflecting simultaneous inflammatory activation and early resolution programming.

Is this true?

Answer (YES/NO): NO